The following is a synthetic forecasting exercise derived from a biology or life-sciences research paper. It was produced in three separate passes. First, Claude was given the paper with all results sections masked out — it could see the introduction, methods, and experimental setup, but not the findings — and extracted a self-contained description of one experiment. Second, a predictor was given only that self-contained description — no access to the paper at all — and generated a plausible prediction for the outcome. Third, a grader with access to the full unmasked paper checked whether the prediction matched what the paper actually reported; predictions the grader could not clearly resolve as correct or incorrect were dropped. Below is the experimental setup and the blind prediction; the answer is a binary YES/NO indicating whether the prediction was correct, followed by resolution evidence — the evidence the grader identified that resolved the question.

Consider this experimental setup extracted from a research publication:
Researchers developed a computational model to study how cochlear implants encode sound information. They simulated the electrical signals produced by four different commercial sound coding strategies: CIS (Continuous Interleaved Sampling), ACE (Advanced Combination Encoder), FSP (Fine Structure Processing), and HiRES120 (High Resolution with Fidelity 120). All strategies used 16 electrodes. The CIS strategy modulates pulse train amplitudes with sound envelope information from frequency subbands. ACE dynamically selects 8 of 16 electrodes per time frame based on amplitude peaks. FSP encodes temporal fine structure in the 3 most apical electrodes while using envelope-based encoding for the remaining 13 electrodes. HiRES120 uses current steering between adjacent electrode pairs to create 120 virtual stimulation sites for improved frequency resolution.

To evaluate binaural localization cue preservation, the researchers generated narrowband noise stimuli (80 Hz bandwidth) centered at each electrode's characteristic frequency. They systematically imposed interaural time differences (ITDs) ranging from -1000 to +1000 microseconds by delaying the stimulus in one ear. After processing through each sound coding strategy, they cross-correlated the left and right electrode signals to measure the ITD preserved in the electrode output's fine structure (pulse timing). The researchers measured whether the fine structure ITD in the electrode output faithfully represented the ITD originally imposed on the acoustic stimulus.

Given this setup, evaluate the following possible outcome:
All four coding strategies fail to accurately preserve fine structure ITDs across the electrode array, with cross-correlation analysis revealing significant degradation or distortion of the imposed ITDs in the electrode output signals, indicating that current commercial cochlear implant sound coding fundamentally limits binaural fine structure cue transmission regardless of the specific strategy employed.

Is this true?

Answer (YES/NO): NO